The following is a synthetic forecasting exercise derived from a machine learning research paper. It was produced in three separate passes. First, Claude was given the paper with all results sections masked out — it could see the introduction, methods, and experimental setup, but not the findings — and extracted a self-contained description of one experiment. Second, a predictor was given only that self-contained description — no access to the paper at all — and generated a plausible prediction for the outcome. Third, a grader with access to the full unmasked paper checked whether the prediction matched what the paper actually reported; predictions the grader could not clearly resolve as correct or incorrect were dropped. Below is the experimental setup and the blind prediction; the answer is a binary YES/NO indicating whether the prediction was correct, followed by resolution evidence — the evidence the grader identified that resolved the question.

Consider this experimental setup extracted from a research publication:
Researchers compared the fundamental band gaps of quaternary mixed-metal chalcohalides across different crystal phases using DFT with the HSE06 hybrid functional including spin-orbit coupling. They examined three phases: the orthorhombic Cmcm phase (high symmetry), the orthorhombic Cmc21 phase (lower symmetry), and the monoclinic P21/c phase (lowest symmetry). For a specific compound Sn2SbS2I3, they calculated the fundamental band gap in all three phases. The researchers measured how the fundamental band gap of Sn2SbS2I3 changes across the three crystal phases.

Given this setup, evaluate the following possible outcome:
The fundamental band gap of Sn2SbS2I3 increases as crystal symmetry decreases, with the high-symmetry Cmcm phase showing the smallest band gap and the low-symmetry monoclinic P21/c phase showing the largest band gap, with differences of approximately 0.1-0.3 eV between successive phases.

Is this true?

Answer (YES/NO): NO